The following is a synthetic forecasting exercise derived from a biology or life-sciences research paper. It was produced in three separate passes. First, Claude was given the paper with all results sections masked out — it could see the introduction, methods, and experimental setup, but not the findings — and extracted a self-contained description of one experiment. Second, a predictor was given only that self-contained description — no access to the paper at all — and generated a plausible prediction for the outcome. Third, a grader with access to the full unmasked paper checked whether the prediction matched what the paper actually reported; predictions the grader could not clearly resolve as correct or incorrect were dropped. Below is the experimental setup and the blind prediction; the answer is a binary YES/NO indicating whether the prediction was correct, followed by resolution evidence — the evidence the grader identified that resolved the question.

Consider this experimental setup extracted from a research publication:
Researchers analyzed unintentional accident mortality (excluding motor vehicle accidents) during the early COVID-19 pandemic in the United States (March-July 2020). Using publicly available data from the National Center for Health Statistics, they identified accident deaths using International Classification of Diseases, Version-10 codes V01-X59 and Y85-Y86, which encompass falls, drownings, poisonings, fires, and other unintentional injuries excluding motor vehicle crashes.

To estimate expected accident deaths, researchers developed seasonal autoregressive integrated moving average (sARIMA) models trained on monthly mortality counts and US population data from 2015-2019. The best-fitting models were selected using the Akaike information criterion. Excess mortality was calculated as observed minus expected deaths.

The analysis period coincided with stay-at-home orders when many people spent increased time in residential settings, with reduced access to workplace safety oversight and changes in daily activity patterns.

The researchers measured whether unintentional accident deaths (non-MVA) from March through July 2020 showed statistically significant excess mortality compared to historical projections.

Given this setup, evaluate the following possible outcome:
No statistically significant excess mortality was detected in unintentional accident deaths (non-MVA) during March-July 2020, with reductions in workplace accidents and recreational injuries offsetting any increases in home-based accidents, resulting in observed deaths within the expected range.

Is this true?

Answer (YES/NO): NO